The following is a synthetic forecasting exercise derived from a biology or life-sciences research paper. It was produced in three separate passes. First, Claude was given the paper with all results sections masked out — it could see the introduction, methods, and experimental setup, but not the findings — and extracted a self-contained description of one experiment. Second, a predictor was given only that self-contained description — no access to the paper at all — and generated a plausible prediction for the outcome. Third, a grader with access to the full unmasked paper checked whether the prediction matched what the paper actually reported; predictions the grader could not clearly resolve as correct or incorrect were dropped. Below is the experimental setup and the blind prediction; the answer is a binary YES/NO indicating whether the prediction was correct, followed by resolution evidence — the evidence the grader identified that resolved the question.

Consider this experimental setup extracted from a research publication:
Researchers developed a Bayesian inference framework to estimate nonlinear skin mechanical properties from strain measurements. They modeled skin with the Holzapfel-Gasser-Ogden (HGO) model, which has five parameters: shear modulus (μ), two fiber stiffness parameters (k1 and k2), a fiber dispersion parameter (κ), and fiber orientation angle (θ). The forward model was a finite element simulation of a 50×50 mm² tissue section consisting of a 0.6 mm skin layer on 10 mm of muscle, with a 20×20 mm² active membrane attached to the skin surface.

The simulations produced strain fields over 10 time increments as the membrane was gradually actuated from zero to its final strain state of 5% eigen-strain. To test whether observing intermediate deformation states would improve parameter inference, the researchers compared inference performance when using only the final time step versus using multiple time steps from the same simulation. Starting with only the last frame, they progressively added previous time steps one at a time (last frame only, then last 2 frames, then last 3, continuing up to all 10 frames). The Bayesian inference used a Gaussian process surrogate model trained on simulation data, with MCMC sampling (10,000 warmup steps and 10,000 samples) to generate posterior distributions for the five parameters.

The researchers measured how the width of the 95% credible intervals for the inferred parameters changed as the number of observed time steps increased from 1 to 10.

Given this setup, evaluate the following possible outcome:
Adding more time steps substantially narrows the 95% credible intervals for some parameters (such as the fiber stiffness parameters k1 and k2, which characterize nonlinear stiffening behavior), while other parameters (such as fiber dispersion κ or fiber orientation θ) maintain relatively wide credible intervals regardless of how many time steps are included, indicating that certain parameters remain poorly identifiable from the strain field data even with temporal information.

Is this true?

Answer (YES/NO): NO